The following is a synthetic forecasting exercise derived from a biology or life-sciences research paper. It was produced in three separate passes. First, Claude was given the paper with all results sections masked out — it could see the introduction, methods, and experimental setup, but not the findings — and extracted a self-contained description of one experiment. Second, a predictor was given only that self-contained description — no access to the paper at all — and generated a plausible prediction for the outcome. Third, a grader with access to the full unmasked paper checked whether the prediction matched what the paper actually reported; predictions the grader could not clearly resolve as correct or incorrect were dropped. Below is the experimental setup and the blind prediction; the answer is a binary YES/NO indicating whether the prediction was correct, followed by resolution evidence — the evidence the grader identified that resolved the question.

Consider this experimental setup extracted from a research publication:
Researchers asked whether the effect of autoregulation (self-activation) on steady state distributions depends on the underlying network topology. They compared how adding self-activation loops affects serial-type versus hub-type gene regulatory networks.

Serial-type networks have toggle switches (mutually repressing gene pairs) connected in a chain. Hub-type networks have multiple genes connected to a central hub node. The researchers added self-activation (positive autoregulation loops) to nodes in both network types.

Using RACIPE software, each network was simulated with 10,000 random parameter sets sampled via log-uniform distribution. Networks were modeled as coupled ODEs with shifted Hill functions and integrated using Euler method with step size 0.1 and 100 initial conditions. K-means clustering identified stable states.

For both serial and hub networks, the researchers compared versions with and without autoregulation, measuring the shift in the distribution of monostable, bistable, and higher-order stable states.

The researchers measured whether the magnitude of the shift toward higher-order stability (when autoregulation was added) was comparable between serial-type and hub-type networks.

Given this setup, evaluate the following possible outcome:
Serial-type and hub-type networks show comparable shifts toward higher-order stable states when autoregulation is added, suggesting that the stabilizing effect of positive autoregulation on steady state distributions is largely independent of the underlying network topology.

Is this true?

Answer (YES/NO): NO